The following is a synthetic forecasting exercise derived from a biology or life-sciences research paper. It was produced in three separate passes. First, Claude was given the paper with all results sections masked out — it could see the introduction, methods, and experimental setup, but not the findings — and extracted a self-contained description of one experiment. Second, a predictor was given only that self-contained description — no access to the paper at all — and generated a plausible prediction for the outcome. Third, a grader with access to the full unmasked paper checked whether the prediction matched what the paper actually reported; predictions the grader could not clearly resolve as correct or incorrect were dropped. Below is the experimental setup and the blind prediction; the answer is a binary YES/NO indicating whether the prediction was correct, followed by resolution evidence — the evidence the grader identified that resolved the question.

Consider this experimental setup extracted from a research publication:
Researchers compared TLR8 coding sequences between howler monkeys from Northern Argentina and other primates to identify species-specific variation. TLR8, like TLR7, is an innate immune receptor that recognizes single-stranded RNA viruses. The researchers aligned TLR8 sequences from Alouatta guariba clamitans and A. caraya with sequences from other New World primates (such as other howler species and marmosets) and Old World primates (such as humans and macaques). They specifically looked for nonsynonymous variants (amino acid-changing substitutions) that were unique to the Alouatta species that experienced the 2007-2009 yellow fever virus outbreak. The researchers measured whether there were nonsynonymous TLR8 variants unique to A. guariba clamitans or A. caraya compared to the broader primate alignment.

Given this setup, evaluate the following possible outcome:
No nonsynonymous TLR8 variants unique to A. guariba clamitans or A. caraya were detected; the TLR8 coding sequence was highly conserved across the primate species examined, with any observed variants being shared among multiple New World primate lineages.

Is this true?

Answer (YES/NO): YES